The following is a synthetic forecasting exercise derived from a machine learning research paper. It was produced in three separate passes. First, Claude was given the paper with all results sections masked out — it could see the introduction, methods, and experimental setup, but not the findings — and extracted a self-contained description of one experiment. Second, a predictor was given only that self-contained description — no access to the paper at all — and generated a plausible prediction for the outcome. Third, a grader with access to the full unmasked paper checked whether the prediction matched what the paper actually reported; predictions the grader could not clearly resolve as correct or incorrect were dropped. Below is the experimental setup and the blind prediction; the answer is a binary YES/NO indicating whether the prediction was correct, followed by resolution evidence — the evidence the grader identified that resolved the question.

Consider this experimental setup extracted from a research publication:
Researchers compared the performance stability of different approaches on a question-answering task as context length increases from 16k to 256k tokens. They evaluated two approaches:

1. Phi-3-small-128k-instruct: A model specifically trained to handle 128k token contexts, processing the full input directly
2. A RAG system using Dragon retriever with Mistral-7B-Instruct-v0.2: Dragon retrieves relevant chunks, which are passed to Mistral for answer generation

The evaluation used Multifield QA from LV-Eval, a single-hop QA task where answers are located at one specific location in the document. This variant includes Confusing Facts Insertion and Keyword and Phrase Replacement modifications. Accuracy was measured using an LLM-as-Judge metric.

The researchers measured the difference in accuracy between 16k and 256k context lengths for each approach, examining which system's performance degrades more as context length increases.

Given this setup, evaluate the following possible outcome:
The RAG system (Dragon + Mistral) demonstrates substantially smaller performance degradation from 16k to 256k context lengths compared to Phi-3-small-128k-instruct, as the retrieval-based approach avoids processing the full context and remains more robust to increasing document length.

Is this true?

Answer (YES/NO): YES